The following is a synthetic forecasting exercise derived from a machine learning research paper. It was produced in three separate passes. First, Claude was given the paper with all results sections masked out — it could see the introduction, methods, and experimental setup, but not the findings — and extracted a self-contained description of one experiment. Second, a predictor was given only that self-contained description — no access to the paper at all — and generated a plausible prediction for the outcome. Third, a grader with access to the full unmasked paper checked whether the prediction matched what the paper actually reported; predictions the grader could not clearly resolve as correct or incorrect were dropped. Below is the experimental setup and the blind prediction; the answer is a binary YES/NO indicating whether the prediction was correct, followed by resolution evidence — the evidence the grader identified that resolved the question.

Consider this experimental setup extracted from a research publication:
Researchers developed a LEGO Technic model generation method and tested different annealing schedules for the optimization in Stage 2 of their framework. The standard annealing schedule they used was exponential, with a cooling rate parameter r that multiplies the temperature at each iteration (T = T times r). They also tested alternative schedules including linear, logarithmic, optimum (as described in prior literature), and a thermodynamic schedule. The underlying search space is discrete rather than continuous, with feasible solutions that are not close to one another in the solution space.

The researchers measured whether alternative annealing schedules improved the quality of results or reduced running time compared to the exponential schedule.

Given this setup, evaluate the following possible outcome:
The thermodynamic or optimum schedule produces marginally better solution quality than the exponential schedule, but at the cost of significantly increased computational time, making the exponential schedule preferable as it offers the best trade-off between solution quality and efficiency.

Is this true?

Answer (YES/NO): NO